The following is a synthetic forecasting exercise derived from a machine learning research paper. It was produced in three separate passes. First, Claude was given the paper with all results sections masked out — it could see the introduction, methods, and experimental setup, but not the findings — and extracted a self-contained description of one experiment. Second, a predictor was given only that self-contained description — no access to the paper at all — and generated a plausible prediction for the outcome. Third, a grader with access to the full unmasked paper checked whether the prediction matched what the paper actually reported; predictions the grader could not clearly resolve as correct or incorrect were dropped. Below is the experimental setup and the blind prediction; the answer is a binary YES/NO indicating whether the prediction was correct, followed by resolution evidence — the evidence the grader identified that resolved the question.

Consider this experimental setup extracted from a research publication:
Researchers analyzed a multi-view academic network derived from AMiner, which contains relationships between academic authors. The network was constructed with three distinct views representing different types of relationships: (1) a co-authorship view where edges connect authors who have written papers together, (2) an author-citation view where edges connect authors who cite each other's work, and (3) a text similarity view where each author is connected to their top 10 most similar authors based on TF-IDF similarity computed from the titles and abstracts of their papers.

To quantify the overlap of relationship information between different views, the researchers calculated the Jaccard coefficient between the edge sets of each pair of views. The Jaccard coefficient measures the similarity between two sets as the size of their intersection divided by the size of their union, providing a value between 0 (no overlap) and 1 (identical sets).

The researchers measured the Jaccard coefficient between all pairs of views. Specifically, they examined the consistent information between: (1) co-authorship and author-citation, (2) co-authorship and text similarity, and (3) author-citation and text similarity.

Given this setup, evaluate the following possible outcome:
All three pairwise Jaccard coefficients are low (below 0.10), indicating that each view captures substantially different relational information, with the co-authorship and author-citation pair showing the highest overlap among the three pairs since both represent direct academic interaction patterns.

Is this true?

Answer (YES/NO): NO